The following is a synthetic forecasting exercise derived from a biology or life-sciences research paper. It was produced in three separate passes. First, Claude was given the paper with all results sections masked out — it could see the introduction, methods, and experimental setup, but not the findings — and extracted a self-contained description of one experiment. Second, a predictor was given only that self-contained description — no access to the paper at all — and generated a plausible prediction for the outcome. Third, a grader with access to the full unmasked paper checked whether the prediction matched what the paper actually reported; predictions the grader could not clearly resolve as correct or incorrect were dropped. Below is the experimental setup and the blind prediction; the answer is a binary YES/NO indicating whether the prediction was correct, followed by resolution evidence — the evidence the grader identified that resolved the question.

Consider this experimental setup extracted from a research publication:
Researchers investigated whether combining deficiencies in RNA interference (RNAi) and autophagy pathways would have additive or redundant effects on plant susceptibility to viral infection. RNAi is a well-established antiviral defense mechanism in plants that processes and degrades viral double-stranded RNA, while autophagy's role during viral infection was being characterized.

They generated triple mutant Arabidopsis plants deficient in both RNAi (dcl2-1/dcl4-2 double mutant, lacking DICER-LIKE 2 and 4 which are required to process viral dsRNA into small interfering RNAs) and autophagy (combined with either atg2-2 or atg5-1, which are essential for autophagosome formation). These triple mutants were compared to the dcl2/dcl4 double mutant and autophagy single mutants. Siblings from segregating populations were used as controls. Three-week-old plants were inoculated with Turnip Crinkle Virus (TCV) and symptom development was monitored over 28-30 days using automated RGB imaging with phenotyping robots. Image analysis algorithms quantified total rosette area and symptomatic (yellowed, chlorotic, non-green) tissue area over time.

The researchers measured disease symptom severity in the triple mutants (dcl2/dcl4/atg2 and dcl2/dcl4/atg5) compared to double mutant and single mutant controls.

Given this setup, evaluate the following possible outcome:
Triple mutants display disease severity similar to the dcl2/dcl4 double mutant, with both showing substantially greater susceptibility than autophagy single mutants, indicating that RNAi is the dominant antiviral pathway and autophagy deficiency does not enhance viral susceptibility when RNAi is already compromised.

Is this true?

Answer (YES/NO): NO